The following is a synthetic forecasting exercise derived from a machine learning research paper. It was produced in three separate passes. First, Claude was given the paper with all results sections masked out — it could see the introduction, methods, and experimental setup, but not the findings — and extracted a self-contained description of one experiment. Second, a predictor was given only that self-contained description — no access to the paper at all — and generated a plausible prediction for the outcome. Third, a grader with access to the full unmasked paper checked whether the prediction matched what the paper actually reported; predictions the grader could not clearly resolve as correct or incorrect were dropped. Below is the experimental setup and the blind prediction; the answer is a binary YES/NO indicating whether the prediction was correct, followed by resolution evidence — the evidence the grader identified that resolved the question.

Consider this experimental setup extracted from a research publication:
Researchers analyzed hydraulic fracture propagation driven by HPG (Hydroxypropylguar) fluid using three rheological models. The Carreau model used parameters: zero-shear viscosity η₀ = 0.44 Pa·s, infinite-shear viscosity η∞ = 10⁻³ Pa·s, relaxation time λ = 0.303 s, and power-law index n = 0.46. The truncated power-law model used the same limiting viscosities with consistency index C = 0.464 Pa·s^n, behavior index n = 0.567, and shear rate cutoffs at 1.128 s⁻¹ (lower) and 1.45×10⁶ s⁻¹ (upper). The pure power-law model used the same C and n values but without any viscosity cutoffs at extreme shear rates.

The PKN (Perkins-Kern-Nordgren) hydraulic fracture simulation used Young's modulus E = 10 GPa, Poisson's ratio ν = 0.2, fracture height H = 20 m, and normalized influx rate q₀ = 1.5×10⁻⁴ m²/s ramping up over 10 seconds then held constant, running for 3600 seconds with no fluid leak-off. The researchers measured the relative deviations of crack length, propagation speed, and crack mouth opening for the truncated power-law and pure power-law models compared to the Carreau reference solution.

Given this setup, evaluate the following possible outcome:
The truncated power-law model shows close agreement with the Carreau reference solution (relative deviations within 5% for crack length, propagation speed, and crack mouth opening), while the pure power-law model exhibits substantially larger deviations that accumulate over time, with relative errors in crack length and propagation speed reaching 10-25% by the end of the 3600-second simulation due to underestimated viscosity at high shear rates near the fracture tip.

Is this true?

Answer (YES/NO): NO